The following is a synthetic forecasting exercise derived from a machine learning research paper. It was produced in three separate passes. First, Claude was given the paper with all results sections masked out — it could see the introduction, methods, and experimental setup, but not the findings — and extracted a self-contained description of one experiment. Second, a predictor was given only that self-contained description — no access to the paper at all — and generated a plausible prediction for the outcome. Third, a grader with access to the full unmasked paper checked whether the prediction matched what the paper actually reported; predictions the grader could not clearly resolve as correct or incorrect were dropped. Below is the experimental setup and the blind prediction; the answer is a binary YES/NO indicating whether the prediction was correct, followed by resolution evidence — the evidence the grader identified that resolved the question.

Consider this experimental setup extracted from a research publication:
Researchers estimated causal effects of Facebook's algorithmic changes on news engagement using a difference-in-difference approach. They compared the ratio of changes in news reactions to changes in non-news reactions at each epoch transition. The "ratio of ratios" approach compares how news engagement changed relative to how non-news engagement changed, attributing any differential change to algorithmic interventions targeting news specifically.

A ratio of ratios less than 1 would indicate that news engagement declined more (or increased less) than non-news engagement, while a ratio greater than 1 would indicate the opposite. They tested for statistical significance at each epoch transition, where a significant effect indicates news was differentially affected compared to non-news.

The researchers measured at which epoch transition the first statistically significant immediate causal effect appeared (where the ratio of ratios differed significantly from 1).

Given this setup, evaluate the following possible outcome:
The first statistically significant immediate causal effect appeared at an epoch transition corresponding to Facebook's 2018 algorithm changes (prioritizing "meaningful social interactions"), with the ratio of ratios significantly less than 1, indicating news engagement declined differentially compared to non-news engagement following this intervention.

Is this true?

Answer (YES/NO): NO